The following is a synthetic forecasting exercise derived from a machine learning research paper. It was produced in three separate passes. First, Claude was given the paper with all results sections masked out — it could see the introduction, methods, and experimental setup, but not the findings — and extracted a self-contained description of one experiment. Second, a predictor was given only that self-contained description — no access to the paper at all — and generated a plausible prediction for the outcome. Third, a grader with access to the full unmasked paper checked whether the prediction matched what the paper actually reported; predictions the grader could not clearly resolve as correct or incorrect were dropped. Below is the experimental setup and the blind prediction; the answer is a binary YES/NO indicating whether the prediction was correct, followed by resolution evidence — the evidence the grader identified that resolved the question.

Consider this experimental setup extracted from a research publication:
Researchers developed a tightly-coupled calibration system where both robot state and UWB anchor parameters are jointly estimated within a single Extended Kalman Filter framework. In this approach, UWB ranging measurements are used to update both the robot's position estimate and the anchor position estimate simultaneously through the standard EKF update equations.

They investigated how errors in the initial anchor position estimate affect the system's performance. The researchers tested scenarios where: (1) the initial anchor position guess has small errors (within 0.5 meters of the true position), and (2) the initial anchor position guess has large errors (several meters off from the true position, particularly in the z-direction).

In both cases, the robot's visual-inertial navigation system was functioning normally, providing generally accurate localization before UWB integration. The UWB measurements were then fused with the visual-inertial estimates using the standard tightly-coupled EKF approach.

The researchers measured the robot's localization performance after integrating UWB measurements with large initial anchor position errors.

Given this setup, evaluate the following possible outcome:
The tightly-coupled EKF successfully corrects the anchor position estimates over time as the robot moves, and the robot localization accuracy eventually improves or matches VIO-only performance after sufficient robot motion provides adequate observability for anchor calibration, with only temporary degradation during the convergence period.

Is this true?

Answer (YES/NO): NO